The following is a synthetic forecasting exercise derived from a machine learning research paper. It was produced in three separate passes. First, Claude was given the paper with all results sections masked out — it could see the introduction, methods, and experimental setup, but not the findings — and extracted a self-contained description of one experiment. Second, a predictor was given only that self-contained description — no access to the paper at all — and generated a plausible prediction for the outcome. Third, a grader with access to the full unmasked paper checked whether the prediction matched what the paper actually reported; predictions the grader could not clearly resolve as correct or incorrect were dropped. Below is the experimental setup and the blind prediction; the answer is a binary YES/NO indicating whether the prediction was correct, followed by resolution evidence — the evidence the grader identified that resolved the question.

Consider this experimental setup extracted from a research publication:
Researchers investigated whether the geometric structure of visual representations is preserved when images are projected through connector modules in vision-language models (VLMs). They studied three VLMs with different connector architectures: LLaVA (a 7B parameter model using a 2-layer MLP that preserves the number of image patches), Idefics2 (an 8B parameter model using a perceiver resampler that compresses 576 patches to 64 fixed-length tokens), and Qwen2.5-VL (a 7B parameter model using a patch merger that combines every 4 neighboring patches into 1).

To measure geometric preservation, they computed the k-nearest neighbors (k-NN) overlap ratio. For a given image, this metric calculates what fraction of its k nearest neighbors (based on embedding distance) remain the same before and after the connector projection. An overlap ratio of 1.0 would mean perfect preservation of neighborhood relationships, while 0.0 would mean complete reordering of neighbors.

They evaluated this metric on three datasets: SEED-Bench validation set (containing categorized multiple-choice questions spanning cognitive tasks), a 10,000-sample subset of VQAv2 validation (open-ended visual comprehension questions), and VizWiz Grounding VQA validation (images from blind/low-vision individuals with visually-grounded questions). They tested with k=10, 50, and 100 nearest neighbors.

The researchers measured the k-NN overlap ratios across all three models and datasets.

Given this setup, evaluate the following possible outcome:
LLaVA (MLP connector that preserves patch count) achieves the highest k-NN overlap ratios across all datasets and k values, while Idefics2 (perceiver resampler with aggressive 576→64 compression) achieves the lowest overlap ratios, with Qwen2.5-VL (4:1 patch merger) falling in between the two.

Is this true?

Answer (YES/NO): NO